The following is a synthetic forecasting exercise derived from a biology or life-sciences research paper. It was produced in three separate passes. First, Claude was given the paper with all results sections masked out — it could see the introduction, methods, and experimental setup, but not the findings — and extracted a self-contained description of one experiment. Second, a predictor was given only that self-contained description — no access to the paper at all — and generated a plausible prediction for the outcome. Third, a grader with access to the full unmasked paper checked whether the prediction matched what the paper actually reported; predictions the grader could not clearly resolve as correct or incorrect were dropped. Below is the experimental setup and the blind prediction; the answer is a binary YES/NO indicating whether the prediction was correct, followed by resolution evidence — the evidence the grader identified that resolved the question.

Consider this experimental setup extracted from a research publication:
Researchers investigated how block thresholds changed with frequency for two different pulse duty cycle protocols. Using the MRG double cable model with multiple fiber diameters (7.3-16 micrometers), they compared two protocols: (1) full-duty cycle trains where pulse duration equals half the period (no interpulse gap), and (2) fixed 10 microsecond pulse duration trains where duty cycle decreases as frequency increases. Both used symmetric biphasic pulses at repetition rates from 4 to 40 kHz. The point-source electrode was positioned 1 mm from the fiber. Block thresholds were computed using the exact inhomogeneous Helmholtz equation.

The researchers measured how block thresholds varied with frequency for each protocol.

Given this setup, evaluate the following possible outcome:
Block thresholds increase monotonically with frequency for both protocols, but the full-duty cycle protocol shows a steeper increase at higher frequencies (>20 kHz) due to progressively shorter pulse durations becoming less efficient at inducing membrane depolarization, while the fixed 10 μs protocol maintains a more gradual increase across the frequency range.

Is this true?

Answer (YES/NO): NO